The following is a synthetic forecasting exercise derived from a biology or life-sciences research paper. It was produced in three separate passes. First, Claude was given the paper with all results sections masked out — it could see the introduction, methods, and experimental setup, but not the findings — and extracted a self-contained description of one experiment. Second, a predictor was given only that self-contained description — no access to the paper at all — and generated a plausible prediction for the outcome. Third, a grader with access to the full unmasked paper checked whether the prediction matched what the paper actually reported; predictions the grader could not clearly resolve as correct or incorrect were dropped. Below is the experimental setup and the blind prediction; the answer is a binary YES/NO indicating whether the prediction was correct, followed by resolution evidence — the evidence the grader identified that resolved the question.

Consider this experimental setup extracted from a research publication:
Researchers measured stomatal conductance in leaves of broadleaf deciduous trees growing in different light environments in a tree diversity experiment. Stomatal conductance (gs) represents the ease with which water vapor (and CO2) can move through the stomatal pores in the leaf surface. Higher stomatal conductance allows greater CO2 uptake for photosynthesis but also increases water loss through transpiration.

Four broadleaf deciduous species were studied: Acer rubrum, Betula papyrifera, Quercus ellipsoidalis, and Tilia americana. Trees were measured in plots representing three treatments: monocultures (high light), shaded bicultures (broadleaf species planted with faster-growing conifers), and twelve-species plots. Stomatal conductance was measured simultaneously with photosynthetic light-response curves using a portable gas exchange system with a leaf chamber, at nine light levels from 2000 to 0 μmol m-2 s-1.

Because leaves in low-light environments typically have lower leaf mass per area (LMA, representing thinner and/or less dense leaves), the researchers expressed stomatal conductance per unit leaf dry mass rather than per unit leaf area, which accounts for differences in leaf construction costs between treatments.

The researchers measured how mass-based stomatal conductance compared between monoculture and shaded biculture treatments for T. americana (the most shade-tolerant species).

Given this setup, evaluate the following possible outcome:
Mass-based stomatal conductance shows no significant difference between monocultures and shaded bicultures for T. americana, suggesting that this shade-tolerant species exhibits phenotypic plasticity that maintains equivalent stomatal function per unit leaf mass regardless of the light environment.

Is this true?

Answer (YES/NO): NO